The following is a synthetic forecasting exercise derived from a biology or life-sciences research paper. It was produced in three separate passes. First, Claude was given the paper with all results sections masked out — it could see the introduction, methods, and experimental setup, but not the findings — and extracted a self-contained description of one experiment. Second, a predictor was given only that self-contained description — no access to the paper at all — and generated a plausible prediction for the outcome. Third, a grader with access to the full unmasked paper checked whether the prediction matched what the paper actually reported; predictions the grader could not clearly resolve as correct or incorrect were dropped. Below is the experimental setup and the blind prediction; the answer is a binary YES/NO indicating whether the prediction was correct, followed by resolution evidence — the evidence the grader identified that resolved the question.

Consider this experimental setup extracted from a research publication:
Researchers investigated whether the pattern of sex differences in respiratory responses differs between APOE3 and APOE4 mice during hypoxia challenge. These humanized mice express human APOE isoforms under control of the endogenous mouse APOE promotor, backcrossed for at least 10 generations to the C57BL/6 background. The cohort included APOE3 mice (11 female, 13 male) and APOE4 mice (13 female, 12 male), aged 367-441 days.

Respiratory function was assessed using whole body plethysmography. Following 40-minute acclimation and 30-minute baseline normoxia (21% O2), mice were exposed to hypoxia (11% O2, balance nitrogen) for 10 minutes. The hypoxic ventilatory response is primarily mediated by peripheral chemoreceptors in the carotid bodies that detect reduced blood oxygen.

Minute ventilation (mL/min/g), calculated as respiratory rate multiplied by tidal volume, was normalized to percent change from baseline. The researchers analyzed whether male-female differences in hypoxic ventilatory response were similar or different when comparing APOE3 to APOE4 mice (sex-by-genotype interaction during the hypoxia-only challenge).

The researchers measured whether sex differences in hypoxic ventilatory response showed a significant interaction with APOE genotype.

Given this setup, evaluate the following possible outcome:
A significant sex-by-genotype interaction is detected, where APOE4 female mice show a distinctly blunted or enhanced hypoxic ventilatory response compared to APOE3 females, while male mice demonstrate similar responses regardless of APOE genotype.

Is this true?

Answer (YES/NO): NO